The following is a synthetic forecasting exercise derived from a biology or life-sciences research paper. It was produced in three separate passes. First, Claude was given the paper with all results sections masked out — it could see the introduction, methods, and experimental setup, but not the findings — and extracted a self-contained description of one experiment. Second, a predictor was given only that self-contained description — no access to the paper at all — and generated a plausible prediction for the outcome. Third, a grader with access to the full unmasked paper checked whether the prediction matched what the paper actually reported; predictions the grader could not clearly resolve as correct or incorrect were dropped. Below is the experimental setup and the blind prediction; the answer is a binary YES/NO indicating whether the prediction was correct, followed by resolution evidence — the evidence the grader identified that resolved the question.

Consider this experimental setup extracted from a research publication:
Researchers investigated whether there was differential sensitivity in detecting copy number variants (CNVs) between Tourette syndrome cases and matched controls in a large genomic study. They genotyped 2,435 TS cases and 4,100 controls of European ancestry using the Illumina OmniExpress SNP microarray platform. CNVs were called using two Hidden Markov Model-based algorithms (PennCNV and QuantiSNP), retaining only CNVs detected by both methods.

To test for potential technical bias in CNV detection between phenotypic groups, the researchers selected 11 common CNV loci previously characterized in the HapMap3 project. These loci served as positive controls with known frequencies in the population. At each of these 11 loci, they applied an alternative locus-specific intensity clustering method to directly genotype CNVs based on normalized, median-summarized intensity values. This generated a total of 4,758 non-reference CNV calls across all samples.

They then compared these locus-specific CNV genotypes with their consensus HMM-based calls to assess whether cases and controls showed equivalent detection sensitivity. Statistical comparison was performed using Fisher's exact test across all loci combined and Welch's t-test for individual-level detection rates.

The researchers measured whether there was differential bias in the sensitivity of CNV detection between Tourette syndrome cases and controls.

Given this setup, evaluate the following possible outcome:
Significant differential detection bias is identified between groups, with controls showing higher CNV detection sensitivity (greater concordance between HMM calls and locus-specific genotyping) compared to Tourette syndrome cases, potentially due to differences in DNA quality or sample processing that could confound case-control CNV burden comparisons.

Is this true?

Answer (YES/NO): NO